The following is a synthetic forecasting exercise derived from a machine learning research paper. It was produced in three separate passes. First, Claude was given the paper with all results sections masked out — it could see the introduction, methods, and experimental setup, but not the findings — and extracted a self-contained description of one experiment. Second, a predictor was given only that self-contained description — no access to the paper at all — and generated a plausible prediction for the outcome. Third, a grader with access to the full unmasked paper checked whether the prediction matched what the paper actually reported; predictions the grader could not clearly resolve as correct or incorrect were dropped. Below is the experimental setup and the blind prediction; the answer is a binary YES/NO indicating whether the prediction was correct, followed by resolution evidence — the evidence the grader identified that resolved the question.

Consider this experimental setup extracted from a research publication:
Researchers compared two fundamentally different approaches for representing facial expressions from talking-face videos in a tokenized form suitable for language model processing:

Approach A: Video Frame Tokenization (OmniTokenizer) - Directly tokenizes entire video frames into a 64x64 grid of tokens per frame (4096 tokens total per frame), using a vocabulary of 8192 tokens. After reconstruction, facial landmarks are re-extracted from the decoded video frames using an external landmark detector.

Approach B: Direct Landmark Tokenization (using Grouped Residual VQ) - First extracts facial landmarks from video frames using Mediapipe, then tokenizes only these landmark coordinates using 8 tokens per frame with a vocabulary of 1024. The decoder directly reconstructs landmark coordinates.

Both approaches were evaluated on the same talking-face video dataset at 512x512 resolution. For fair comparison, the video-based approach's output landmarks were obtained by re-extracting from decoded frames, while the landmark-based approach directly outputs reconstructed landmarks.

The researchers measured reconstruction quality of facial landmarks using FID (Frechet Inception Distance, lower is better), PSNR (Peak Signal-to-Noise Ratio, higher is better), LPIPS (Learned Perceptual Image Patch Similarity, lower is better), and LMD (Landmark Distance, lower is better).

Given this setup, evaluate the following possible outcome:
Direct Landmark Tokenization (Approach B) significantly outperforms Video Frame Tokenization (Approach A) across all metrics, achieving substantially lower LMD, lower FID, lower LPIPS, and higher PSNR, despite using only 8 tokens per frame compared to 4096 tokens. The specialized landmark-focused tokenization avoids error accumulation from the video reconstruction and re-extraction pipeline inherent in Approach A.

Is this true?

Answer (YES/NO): NO